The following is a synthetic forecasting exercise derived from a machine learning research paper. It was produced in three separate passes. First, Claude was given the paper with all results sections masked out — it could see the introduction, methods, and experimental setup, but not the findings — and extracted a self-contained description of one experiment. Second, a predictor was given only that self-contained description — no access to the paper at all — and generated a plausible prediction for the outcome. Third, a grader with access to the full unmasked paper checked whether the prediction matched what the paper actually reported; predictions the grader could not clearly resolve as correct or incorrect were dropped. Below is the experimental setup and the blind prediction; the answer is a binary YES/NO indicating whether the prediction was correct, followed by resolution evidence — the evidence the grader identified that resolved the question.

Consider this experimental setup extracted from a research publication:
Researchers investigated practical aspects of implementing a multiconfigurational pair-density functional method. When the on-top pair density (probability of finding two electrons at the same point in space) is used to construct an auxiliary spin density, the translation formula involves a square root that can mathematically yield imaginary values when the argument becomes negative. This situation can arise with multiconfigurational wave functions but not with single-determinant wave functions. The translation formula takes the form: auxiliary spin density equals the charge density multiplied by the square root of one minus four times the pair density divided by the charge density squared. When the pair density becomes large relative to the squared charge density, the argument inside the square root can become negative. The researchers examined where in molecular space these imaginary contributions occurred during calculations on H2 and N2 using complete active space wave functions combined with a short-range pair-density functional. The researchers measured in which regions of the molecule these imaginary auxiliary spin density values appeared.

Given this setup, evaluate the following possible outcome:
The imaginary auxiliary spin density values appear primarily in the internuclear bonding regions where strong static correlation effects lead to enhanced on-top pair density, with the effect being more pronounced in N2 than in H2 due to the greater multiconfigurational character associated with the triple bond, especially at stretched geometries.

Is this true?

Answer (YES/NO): NO